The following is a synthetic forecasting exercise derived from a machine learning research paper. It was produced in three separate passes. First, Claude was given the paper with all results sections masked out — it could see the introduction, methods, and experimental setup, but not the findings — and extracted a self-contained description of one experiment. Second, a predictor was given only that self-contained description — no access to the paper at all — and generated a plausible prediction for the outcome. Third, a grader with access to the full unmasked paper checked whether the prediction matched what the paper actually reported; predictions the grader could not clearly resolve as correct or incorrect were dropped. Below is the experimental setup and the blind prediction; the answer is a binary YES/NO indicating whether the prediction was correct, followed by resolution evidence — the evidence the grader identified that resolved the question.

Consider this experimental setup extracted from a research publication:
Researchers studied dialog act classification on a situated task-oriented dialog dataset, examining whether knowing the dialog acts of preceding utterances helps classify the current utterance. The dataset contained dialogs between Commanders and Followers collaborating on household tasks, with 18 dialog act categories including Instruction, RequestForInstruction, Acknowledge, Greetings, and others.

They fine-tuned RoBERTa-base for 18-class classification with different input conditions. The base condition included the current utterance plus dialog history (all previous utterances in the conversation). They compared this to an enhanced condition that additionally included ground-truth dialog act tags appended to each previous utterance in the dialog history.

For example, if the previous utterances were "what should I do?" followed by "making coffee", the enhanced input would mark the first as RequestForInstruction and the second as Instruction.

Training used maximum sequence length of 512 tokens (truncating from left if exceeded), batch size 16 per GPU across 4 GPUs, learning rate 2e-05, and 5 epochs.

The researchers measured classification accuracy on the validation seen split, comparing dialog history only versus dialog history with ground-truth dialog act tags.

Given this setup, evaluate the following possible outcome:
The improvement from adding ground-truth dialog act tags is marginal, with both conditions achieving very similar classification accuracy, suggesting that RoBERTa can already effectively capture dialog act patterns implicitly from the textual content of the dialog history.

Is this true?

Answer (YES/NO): NO